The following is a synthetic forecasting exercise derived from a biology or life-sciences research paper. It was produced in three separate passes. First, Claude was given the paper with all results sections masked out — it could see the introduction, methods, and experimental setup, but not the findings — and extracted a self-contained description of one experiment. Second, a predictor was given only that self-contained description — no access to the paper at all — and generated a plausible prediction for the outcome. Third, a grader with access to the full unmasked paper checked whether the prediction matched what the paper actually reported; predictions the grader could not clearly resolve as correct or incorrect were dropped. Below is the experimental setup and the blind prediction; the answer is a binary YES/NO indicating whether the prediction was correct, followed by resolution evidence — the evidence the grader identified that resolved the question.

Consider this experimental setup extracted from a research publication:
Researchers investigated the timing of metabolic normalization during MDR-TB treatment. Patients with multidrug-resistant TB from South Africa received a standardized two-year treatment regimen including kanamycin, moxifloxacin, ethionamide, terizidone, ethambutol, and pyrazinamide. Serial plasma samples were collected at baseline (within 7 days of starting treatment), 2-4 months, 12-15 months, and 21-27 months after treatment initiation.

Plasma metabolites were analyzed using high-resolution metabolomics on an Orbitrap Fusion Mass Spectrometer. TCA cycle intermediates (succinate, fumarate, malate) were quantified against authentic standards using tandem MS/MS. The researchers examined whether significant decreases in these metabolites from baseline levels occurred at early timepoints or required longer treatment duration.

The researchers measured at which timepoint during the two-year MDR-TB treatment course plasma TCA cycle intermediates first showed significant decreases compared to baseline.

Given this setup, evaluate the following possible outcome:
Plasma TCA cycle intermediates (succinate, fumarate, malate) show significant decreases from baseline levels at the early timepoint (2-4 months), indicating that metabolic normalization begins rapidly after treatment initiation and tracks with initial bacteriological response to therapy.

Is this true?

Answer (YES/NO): NO